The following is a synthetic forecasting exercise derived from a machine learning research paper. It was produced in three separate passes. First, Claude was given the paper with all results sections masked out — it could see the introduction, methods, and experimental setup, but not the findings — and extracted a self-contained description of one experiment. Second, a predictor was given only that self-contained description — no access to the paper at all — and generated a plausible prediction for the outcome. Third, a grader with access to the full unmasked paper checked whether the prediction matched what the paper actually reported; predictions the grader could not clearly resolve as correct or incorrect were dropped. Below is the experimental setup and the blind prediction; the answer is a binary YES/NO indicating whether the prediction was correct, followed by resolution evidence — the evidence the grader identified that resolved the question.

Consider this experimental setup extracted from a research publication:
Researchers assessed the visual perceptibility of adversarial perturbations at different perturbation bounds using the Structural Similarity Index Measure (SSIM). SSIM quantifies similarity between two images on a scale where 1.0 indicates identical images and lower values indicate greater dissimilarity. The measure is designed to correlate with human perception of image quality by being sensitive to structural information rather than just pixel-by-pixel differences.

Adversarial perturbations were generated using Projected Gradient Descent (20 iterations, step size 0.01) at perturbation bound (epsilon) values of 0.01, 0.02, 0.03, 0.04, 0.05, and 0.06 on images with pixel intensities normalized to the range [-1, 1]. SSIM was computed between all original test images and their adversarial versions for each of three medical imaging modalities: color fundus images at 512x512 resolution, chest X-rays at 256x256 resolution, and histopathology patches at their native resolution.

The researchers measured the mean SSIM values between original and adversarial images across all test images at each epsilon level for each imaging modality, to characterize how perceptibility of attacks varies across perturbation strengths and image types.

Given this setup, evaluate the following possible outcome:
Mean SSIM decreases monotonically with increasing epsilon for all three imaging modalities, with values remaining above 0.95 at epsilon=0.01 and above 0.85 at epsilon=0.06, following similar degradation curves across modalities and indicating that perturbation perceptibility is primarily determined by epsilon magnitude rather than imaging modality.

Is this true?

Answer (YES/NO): NO